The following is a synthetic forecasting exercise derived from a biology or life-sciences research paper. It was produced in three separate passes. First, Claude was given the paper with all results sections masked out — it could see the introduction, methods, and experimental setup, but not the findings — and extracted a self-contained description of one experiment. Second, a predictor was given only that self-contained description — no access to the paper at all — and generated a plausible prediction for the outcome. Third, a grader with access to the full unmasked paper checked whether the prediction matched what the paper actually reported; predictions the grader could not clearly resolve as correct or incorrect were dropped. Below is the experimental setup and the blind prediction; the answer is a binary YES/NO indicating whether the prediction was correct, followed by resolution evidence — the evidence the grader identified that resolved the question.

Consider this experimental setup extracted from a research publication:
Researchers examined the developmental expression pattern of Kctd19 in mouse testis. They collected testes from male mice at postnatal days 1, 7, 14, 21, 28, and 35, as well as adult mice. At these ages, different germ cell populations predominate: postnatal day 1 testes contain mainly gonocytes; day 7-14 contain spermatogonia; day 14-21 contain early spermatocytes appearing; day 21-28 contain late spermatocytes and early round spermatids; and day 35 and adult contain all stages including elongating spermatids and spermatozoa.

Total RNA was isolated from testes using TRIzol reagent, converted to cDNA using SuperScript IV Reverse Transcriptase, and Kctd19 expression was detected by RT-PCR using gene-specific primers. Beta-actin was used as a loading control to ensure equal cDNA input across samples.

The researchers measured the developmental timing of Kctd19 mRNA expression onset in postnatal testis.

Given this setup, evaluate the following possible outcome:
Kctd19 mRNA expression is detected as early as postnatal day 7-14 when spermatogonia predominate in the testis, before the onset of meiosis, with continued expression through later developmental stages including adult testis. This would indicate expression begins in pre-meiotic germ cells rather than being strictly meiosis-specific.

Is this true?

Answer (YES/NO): NO